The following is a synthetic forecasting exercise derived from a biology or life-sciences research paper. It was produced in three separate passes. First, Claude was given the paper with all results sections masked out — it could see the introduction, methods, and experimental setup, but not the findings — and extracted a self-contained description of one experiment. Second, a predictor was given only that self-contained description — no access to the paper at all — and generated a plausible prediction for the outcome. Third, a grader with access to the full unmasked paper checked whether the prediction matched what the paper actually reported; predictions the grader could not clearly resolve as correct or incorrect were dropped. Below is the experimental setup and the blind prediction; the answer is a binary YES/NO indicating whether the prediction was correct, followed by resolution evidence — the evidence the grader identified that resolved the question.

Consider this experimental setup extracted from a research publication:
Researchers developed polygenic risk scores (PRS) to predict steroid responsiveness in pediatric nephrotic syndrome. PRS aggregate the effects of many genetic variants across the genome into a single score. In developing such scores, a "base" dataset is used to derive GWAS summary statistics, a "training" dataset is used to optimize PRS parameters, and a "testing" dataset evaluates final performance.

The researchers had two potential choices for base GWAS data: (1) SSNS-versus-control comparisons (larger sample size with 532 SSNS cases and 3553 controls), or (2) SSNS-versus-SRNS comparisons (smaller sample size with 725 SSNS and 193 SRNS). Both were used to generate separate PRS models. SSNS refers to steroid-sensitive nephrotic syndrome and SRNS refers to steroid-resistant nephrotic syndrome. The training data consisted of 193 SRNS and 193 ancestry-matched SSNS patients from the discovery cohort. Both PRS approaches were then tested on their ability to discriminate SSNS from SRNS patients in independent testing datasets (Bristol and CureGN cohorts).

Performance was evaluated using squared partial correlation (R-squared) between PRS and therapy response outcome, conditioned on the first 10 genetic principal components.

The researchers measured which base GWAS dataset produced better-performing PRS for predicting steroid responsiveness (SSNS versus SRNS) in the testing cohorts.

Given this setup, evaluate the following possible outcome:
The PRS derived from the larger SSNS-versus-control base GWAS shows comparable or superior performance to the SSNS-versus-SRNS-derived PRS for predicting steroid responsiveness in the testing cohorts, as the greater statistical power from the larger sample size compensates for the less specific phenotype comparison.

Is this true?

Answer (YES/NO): YES